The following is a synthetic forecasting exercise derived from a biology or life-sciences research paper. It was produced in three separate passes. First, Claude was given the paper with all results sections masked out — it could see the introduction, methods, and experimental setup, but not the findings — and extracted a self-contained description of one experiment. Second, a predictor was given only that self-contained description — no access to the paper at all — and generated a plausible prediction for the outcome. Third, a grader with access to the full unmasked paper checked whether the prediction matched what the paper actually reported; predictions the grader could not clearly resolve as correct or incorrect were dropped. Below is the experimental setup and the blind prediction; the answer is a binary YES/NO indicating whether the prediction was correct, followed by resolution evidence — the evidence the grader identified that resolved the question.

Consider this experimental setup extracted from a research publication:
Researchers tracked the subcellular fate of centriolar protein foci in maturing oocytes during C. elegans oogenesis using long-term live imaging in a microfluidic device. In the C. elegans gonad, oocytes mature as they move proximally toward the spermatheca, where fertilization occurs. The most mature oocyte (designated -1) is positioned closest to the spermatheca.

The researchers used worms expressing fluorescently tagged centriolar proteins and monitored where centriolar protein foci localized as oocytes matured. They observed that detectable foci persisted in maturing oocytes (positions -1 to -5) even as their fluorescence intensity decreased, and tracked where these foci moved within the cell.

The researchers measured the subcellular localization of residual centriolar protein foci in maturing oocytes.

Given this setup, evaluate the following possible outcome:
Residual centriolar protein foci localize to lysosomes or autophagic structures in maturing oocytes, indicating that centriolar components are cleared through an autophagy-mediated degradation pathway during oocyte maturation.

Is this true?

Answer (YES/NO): NO